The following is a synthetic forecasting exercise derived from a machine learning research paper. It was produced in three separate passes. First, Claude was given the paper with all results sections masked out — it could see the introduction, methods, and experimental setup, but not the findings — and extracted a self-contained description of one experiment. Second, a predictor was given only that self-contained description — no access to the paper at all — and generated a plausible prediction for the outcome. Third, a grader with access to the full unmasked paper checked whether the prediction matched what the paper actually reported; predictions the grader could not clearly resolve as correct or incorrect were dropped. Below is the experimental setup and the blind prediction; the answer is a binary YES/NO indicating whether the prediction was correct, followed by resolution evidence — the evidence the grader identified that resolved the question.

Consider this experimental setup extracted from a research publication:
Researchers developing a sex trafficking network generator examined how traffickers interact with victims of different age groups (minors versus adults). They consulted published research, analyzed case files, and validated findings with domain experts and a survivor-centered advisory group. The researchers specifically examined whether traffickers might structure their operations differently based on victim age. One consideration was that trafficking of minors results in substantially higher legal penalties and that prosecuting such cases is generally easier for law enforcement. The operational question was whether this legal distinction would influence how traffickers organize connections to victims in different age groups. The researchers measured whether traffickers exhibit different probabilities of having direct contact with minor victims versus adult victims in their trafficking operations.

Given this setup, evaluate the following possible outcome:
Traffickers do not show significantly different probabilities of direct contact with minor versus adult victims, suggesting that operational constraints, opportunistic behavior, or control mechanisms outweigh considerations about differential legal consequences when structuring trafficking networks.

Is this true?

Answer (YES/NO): NO